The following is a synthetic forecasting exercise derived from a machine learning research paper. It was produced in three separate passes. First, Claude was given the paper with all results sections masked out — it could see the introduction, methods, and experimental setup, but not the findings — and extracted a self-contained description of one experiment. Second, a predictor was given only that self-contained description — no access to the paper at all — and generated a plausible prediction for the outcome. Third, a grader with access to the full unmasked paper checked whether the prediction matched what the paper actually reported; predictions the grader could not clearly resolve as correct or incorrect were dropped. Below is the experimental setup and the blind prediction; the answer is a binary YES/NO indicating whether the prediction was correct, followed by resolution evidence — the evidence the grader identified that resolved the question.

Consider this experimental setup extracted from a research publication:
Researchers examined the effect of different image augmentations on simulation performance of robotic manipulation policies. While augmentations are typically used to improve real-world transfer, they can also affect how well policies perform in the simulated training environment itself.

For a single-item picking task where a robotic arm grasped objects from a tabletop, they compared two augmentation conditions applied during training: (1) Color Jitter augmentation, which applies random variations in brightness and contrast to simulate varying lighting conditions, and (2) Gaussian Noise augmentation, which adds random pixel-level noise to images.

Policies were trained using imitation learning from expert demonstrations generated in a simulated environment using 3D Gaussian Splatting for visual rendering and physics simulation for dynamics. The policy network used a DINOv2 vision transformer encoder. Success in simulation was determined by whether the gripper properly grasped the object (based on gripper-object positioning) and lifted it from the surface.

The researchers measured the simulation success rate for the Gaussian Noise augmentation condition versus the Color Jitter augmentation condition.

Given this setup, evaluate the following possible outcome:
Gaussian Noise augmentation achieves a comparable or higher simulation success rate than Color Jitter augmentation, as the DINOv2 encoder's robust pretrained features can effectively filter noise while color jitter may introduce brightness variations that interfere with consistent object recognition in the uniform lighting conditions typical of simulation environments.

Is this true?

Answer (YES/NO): YES